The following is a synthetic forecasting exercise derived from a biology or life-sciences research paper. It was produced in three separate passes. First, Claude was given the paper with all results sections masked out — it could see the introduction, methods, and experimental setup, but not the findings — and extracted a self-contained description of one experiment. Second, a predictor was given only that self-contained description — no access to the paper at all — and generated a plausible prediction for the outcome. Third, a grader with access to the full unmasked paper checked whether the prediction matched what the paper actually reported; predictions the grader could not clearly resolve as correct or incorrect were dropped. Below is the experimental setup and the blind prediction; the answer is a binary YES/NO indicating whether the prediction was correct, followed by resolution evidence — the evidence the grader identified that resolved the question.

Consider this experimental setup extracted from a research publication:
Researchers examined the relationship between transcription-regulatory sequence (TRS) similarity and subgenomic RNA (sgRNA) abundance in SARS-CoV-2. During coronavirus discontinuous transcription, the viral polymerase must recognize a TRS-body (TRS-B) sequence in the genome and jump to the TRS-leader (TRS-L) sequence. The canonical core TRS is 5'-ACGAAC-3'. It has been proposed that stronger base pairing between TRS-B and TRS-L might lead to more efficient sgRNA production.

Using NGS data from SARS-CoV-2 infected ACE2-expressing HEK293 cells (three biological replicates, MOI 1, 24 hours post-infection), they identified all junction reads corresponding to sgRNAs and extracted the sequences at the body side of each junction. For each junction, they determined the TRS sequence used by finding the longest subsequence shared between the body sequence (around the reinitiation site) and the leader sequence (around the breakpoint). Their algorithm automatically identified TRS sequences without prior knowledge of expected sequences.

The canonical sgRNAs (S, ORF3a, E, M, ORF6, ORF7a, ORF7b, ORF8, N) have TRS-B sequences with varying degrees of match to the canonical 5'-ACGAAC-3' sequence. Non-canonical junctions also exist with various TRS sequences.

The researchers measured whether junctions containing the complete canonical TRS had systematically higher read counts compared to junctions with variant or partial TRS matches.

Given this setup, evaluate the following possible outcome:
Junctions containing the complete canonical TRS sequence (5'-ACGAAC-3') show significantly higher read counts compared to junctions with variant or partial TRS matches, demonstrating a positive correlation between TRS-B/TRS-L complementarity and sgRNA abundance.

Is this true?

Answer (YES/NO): YES